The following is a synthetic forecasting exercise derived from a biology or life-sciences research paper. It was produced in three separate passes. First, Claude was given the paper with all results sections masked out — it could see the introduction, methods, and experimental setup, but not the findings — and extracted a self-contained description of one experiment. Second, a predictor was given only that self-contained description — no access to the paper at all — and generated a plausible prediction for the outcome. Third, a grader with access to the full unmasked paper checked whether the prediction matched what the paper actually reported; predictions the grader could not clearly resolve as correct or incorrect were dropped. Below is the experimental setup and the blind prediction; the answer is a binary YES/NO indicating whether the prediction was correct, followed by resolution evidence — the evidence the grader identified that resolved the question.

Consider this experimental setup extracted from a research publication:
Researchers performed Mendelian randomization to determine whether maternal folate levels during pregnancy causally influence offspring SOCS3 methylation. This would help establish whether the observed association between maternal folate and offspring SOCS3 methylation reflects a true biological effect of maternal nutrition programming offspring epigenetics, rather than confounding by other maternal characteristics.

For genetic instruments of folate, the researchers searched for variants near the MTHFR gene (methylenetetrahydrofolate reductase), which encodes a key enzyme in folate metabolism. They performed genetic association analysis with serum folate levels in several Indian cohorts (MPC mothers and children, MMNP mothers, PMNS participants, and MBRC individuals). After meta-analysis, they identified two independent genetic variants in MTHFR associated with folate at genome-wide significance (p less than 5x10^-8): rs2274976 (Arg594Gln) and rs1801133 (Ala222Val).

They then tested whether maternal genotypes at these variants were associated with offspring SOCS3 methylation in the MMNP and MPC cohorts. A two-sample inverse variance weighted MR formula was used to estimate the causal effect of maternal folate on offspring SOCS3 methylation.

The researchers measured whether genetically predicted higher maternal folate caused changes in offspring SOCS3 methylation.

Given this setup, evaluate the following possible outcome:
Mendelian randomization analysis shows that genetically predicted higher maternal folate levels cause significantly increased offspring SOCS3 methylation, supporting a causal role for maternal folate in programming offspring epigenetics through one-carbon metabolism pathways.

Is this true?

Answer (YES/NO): NO